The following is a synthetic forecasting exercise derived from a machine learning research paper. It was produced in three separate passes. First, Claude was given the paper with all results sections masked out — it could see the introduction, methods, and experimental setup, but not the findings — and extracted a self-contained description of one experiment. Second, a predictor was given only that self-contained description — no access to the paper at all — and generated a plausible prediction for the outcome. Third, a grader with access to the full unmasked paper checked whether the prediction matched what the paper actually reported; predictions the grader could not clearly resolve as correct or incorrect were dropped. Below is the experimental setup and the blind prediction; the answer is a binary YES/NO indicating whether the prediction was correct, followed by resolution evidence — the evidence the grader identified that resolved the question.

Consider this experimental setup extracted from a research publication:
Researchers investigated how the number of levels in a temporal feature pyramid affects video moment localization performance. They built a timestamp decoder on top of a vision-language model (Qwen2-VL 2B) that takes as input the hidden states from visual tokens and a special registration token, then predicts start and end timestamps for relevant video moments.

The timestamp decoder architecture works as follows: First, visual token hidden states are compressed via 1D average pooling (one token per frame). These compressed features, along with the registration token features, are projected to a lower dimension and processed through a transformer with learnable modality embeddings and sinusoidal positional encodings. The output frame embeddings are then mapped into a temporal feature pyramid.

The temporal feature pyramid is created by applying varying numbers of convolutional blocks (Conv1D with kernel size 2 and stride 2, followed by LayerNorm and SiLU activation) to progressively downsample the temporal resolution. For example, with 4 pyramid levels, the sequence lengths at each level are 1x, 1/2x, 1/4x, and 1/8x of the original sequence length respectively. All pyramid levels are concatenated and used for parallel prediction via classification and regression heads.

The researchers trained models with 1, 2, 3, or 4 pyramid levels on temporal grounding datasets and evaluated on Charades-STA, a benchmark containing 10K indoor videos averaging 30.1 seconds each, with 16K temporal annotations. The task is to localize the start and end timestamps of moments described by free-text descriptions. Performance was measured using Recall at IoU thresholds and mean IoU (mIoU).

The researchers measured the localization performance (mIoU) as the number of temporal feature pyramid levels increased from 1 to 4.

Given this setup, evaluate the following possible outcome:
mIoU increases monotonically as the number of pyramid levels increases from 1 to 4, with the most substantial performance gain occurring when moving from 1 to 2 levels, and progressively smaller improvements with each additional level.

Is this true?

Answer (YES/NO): YES